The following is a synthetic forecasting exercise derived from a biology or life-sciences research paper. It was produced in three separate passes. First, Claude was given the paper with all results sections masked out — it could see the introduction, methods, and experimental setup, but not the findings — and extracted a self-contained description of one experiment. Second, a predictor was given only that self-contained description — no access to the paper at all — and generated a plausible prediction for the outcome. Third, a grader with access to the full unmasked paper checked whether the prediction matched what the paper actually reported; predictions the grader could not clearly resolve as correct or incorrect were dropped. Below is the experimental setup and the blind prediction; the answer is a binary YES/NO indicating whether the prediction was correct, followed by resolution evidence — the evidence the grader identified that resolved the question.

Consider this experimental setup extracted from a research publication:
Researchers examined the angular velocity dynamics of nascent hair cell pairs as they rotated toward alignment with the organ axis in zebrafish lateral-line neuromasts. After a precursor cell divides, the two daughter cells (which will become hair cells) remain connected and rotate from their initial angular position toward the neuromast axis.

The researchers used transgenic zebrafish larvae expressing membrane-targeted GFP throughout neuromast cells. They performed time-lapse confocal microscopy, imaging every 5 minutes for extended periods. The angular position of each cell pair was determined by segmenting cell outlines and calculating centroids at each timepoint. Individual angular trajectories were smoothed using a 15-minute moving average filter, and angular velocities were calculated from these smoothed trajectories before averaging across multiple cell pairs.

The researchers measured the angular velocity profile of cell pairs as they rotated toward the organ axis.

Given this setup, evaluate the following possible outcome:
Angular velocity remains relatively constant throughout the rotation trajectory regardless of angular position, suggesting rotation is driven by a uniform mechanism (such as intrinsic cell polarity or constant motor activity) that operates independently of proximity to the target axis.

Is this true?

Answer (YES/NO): NO